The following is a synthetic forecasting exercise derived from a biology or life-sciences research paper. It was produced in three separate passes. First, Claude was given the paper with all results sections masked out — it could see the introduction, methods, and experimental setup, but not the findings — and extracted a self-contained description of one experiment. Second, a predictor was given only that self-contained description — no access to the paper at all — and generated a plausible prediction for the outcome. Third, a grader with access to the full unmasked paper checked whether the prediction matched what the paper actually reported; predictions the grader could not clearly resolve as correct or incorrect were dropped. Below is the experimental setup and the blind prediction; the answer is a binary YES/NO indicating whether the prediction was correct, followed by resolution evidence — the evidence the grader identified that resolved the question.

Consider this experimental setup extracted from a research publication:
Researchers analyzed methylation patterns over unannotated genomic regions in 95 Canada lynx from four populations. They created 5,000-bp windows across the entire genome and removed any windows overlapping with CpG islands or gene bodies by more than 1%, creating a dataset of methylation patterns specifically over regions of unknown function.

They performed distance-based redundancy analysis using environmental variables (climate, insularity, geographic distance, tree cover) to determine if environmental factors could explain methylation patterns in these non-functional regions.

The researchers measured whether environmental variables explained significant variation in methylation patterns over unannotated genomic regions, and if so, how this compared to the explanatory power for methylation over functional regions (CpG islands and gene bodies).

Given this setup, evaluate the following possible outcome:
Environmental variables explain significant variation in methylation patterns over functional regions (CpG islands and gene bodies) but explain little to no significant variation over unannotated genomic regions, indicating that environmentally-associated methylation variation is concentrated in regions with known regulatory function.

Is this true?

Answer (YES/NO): NO